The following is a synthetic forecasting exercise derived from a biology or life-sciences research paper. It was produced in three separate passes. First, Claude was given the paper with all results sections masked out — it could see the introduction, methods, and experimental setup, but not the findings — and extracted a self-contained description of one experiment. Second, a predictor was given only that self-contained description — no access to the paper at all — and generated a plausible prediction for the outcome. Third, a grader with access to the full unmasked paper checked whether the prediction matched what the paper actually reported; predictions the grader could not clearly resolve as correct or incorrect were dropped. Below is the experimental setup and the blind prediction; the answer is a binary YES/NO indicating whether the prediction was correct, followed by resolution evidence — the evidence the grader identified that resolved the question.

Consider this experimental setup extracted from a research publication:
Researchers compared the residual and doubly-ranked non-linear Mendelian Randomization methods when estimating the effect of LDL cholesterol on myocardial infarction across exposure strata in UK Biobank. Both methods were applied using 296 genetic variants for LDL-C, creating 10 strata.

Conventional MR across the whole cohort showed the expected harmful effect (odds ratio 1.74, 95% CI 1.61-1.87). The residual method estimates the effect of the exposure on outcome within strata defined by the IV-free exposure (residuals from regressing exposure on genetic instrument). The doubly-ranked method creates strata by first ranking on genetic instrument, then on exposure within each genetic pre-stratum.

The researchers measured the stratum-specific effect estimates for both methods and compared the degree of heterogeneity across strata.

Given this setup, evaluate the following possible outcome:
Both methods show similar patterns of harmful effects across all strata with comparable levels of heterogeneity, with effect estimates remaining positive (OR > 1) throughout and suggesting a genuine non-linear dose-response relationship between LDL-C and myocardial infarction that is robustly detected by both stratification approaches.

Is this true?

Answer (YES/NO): NO